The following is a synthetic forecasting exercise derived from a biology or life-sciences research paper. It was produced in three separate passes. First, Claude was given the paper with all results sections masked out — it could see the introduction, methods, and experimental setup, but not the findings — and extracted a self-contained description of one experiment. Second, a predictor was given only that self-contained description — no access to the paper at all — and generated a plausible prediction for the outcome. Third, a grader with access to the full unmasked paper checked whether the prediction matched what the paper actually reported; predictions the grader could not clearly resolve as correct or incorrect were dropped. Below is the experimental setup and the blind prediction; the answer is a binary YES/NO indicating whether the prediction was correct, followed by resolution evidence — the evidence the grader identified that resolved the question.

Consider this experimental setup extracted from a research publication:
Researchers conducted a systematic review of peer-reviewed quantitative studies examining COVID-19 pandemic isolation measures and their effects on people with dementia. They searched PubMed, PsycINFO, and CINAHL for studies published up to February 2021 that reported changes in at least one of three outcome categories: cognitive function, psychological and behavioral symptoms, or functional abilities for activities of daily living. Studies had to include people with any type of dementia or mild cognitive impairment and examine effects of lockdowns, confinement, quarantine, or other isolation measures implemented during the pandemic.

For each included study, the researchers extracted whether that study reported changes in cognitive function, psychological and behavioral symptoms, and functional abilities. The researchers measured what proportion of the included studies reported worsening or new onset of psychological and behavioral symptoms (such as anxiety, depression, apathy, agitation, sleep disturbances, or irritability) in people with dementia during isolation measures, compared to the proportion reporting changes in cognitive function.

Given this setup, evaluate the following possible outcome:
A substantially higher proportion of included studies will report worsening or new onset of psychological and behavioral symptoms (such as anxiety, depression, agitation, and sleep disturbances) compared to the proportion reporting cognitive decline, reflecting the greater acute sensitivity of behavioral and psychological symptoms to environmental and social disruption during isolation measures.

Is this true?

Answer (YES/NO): YES